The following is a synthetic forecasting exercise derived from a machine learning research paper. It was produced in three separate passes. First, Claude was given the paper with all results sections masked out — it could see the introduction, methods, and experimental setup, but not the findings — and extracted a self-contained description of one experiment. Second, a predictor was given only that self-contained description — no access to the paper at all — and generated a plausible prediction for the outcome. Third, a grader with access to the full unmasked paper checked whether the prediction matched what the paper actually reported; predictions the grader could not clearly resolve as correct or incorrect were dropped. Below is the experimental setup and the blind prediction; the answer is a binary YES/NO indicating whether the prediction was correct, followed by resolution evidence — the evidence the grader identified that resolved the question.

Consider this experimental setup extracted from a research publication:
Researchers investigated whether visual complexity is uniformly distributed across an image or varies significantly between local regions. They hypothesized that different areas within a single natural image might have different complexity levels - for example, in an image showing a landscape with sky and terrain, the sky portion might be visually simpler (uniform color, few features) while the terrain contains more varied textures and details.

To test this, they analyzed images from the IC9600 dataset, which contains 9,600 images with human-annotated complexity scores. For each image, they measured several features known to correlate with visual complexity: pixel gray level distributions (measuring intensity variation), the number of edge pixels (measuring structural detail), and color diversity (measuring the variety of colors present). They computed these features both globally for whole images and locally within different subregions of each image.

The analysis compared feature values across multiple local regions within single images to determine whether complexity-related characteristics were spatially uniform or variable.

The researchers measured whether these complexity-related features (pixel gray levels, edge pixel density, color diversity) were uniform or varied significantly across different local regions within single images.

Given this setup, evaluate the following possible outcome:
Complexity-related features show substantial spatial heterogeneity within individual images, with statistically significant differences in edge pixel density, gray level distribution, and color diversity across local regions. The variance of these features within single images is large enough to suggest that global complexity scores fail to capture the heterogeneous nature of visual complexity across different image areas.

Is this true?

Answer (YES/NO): YES